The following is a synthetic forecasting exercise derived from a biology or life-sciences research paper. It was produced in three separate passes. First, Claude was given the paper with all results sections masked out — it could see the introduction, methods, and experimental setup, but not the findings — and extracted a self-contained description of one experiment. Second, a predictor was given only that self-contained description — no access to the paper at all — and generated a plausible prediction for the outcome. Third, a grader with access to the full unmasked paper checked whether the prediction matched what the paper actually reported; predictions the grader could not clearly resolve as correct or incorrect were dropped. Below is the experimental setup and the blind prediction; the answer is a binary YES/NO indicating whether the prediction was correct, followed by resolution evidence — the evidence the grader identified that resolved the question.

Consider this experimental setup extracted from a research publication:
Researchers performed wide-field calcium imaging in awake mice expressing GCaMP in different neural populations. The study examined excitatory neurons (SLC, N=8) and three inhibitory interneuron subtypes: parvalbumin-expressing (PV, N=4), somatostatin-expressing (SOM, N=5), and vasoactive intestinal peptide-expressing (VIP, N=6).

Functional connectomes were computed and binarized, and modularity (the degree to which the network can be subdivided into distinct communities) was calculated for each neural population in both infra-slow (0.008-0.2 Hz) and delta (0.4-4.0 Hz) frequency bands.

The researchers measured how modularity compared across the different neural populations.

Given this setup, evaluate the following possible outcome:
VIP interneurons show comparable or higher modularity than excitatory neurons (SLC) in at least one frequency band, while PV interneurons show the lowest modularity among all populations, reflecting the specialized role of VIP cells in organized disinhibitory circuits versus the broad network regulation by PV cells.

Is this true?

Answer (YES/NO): NO